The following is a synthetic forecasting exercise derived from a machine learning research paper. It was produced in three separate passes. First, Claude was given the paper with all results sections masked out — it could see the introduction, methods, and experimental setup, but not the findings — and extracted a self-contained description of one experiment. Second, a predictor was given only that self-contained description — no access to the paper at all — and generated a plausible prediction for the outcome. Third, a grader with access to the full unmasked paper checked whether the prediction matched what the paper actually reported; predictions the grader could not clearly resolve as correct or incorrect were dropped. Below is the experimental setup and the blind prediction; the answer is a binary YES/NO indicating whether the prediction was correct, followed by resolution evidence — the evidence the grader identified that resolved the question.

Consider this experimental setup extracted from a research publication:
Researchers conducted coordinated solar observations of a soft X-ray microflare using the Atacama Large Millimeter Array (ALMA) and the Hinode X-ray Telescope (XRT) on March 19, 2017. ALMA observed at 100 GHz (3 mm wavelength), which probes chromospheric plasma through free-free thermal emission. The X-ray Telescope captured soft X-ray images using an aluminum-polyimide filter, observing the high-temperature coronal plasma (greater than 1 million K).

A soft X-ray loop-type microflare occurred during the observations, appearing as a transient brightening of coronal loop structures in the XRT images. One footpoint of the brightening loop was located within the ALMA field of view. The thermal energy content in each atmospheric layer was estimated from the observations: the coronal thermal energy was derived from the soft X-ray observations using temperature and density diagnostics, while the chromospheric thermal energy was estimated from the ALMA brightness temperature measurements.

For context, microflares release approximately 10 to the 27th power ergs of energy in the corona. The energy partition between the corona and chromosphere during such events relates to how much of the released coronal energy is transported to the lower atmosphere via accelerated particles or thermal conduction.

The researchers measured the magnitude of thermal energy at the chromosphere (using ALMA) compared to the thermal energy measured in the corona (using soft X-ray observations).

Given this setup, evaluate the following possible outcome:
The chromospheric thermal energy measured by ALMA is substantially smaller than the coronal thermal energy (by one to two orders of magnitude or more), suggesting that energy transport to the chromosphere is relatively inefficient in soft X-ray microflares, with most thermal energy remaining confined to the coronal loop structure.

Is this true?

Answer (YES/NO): YES